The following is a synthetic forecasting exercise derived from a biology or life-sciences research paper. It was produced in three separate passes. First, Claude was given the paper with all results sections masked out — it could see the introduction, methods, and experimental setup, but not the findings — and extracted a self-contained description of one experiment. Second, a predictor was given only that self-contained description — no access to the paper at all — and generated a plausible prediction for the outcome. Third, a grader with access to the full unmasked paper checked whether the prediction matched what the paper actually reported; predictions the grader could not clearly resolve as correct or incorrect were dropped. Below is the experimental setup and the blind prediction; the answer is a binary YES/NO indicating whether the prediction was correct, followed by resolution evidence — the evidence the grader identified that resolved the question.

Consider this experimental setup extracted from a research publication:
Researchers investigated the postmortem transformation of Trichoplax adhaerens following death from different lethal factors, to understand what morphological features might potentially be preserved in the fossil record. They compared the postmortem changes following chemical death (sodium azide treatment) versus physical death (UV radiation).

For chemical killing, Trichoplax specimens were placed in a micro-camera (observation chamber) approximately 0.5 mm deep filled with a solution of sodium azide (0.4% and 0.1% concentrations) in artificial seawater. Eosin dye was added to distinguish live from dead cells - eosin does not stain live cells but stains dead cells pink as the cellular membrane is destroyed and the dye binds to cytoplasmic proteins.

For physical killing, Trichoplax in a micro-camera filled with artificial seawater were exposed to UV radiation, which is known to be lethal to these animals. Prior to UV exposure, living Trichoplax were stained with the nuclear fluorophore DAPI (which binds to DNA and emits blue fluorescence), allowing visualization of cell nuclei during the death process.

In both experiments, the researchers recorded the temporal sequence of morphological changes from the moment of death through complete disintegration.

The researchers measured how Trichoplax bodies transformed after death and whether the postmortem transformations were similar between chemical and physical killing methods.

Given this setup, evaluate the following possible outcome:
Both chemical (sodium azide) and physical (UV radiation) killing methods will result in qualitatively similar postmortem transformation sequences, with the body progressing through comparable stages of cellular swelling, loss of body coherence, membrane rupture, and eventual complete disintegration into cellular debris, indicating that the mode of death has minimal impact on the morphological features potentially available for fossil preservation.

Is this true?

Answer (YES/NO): YES